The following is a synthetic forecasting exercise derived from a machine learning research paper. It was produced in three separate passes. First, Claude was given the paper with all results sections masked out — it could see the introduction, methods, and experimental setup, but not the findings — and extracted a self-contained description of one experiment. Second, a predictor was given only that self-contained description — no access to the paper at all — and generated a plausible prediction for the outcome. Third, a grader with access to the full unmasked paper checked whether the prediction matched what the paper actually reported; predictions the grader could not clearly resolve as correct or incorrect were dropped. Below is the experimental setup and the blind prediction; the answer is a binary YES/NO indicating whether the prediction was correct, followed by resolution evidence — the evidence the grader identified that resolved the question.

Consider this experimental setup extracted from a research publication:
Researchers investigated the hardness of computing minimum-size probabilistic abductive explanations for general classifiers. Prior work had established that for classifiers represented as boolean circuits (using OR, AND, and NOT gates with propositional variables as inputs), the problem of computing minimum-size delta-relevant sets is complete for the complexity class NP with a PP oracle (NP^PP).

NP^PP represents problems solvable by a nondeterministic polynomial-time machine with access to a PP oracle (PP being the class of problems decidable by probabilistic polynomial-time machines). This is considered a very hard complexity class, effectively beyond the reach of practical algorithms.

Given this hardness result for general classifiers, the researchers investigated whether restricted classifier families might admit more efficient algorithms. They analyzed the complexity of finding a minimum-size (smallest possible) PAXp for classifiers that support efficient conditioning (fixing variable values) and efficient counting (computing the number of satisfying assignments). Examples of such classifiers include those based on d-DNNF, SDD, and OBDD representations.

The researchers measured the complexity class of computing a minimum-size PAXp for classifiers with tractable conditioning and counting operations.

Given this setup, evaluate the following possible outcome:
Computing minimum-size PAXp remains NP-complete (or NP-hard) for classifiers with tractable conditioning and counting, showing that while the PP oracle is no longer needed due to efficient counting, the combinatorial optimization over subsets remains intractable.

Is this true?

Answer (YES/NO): NO